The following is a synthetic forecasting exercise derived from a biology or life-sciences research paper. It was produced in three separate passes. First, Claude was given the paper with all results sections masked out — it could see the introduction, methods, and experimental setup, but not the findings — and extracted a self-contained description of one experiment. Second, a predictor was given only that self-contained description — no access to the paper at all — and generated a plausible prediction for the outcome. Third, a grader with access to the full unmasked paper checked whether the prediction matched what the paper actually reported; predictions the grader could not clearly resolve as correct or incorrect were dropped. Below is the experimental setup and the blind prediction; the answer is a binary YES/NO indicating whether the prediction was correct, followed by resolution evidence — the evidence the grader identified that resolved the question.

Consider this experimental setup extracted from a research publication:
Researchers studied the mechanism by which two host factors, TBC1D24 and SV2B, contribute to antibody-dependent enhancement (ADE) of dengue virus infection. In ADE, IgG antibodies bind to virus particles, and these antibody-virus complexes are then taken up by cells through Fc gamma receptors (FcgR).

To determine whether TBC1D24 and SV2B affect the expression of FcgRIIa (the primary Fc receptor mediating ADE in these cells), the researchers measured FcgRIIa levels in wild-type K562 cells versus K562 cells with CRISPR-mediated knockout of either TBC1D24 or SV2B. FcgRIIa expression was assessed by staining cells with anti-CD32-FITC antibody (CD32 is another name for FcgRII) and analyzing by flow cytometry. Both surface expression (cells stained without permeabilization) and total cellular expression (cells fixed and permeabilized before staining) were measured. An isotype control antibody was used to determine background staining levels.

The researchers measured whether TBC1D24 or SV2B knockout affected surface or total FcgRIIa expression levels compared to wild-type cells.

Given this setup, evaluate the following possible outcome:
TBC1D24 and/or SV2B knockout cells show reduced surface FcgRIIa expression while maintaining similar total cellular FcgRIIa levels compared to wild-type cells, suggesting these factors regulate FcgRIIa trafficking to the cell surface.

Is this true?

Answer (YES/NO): NO